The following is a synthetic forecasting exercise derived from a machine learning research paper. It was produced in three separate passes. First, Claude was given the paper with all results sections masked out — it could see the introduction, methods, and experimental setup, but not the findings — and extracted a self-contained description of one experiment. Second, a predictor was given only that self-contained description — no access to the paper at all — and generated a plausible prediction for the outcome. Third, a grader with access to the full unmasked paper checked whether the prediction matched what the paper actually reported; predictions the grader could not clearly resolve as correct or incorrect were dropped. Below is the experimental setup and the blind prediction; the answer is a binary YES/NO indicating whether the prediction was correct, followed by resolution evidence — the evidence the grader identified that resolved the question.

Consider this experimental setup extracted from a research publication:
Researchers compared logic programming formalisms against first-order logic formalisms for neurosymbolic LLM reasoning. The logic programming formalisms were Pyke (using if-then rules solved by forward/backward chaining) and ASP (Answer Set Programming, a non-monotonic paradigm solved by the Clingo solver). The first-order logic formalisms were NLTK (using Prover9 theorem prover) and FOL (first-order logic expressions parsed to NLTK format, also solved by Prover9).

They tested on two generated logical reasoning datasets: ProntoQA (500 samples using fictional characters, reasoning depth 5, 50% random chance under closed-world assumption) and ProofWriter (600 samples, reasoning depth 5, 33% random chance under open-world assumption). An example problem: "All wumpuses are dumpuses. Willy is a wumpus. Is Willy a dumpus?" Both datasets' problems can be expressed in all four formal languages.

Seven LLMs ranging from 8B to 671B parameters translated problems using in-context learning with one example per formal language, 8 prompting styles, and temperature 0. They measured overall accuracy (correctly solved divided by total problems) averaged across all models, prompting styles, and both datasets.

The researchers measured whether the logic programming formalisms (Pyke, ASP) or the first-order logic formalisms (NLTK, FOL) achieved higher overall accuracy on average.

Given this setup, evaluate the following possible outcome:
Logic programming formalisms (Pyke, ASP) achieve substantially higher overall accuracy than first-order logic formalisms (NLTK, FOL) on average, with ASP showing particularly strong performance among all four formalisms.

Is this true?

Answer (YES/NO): NO